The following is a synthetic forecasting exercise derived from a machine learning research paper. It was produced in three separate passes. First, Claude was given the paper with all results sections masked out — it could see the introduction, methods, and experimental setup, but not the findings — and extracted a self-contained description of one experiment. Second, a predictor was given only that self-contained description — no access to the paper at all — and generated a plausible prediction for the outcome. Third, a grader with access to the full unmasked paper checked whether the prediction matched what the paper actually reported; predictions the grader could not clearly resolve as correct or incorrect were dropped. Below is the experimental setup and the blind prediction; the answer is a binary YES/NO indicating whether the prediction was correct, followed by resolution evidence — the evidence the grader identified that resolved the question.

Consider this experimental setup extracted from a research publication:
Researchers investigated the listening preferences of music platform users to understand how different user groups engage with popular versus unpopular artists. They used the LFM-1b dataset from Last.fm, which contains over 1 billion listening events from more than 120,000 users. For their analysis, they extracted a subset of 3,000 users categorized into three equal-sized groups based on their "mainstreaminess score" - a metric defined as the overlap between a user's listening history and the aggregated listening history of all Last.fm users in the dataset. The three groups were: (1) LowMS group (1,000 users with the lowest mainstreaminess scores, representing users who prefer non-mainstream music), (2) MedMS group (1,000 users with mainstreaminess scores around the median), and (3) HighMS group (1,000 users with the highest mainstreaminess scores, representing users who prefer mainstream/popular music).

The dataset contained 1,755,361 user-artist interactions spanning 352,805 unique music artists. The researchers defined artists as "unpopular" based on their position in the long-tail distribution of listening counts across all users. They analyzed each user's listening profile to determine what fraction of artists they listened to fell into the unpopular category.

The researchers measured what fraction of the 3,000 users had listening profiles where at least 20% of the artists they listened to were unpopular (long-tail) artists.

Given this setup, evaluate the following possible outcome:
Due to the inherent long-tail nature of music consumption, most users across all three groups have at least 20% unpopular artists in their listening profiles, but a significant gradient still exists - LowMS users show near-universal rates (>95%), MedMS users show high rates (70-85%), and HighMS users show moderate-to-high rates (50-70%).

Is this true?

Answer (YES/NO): NO